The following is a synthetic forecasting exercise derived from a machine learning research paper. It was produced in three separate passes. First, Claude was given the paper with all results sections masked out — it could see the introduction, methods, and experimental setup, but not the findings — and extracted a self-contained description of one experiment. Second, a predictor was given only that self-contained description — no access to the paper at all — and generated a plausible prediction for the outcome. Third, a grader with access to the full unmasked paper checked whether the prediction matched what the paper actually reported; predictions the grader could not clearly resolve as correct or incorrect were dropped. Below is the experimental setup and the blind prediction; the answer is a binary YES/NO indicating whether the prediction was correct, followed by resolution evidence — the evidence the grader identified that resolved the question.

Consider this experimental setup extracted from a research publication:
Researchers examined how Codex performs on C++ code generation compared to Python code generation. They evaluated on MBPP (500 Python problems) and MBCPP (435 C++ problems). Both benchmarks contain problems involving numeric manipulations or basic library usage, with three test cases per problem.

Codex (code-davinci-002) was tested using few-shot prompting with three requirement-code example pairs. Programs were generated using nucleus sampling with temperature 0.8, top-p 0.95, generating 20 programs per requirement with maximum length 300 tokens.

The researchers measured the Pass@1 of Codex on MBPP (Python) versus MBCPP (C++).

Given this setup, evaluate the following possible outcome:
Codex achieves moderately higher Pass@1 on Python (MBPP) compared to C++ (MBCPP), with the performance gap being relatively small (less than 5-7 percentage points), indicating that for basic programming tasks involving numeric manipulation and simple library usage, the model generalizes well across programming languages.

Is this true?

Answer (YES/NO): NO